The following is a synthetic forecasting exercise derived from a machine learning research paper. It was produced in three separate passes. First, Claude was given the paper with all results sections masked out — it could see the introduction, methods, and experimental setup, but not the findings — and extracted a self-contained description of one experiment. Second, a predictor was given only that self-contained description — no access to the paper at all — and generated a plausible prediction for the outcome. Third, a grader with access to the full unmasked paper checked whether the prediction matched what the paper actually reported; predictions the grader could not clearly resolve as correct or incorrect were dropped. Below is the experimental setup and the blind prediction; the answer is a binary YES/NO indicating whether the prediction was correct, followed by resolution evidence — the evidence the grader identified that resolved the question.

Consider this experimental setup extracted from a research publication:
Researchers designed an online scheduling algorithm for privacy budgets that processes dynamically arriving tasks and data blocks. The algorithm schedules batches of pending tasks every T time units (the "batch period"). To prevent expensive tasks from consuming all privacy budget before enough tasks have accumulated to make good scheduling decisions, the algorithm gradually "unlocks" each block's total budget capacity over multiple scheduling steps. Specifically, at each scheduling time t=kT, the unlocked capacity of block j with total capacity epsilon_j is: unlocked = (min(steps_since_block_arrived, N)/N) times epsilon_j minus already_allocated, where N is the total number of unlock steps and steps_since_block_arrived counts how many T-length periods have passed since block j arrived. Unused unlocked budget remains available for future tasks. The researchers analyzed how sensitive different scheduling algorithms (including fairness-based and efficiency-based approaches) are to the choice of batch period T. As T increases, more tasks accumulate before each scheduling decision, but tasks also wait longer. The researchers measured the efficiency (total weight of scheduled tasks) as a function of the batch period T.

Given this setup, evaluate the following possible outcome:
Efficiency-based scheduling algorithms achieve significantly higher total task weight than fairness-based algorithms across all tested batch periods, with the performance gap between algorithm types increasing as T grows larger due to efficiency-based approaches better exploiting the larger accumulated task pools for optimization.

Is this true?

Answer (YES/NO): NO